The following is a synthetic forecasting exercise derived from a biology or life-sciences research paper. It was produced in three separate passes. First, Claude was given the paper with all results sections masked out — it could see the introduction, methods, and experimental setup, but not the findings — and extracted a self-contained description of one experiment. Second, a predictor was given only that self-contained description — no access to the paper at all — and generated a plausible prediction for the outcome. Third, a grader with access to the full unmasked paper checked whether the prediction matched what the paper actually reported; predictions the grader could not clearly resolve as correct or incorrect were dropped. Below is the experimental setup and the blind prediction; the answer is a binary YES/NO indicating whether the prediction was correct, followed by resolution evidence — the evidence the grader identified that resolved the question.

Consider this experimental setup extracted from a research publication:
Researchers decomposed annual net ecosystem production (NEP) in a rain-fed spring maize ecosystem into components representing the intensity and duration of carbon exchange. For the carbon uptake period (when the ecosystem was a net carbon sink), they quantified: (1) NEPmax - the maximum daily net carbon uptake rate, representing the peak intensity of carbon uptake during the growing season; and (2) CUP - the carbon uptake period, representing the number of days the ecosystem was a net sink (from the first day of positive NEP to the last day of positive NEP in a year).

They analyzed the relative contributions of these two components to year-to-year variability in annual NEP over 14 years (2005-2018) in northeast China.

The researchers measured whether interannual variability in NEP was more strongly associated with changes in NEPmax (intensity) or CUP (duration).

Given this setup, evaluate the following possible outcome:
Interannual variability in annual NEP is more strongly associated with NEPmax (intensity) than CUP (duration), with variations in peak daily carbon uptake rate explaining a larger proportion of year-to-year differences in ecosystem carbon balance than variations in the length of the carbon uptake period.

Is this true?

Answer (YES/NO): YES